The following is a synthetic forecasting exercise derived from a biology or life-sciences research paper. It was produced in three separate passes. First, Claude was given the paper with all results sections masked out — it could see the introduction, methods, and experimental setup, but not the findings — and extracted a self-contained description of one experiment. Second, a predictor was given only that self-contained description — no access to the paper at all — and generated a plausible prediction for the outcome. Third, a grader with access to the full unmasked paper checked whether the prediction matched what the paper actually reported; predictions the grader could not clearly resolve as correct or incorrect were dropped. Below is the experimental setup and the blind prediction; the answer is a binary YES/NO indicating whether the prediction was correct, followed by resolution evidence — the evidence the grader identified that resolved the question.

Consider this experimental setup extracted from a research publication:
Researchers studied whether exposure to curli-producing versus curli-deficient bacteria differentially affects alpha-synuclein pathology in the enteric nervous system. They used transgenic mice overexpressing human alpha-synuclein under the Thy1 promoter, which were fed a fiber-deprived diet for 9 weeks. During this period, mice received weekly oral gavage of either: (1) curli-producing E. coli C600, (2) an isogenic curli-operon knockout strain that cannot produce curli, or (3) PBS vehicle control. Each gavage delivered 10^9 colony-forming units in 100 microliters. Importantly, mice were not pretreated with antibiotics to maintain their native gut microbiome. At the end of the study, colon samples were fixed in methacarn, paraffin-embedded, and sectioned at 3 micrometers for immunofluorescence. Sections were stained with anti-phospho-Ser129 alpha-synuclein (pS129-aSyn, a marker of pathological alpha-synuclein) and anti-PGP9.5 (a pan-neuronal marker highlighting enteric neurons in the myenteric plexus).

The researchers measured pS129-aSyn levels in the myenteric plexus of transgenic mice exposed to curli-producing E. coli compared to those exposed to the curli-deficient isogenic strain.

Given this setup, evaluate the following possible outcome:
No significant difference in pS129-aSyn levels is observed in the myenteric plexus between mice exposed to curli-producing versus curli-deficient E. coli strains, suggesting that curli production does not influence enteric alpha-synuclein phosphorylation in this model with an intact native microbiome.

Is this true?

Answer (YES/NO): NO